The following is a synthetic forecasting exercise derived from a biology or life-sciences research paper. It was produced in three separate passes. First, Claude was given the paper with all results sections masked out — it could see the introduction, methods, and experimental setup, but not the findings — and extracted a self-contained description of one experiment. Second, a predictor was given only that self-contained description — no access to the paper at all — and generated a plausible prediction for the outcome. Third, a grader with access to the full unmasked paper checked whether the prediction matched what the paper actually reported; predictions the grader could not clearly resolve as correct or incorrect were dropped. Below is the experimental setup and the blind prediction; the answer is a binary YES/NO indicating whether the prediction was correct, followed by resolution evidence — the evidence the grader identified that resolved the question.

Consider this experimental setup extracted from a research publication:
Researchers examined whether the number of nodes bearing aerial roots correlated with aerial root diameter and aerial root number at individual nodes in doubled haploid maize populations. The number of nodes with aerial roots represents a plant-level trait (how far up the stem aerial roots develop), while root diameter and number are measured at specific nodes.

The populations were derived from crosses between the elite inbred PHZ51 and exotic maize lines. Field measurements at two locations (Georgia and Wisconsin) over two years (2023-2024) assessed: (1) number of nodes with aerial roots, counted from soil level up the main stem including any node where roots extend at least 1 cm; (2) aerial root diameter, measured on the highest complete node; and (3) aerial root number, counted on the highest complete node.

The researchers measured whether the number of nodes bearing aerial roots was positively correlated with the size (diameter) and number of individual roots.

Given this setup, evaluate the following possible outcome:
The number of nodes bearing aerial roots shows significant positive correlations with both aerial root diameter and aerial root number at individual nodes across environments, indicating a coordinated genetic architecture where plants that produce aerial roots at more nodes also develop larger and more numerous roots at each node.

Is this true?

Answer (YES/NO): NO